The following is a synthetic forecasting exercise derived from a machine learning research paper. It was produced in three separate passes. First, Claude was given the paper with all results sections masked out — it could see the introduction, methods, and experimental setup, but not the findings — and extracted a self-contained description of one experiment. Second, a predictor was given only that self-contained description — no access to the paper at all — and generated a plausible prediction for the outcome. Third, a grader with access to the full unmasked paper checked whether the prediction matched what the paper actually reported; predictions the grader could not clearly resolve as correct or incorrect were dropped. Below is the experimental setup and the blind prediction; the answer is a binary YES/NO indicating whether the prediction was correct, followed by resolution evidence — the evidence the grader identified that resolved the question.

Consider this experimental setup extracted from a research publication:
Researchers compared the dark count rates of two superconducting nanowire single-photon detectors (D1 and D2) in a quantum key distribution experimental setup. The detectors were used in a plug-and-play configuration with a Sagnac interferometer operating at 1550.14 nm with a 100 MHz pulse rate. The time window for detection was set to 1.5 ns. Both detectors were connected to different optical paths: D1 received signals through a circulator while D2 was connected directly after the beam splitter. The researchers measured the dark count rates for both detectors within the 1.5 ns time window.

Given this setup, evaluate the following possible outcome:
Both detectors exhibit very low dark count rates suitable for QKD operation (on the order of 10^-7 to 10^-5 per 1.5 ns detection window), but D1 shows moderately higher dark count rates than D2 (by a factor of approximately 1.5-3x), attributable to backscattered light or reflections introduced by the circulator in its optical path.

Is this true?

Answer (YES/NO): NO